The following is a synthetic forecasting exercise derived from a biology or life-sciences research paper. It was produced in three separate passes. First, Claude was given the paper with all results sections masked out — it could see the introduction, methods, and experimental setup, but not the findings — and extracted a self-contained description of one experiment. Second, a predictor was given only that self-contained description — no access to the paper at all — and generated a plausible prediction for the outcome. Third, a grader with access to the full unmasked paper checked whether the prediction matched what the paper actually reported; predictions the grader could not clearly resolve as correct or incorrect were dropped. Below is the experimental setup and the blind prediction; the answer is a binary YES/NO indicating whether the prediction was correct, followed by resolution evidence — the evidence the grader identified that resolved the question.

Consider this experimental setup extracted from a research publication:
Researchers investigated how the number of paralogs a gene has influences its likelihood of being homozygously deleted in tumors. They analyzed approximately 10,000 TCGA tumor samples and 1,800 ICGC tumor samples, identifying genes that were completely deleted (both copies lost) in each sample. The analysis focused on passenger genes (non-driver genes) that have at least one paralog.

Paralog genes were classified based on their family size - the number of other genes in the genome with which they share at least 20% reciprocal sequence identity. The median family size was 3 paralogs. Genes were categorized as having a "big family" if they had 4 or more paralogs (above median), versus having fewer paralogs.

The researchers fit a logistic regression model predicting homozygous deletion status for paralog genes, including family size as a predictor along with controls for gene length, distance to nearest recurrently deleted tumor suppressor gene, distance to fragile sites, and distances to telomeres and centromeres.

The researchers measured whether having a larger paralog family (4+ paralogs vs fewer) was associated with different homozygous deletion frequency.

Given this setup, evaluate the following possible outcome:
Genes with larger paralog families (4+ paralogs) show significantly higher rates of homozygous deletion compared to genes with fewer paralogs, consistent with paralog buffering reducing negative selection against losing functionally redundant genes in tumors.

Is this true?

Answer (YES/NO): YES